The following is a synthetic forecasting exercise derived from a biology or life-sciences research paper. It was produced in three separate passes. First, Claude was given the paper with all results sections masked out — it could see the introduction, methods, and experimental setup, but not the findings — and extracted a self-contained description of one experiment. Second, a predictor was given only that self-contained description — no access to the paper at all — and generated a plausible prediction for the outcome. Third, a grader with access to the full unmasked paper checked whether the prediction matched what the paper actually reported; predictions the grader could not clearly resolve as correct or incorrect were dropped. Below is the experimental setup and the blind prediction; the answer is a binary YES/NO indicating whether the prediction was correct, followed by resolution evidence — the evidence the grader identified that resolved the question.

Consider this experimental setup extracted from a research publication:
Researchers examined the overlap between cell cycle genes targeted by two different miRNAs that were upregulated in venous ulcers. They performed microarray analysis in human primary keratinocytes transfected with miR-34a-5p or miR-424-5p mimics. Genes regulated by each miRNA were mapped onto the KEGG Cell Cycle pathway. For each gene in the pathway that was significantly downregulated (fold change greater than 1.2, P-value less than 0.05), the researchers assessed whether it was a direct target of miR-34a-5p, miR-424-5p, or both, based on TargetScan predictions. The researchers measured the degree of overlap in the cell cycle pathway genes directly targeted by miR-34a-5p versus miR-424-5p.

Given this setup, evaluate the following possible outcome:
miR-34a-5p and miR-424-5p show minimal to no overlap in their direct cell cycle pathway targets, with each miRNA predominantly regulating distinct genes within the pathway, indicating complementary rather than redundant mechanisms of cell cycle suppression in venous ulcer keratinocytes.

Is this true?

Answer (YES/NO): YES